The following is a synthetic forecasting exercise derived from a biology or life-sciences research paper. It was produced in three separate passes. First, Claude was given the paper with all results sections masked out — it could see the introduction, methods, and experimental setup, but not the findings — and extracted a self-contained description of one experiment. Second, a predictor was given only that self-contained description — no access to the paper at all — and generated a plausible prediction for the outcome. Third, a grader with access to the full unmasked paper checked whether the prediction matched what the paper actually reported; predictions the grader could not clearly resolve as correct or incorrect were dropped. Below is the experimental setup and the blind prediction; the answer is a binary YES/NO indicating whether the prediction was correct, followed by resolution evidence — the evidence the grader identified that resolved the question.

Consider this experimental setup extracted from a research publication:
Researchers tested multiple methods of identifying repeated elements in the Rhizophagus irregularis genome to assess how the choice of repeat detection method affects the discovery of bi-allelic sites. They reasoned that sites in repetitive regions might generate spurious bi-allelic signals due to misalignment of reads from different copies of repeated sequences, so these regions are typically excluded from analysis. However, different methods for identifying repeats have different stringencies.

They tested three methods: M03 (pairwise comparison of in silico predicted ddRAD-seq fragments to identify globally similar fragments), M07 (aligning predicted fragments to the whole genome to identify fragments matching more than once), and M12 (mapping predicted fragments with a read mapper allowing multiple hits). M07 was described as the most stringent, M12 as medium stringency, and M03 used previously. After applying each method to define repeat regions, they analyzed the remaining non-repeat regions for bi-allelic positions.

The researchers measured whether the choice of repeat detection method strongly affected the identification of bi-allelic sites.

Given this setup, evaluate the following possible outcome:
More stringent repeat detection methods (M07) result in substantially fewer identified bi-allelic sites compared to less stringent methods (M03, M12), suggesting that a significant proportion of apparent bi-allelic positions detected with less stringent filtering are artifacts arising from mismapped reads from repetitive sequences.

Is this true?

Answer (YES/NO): NO